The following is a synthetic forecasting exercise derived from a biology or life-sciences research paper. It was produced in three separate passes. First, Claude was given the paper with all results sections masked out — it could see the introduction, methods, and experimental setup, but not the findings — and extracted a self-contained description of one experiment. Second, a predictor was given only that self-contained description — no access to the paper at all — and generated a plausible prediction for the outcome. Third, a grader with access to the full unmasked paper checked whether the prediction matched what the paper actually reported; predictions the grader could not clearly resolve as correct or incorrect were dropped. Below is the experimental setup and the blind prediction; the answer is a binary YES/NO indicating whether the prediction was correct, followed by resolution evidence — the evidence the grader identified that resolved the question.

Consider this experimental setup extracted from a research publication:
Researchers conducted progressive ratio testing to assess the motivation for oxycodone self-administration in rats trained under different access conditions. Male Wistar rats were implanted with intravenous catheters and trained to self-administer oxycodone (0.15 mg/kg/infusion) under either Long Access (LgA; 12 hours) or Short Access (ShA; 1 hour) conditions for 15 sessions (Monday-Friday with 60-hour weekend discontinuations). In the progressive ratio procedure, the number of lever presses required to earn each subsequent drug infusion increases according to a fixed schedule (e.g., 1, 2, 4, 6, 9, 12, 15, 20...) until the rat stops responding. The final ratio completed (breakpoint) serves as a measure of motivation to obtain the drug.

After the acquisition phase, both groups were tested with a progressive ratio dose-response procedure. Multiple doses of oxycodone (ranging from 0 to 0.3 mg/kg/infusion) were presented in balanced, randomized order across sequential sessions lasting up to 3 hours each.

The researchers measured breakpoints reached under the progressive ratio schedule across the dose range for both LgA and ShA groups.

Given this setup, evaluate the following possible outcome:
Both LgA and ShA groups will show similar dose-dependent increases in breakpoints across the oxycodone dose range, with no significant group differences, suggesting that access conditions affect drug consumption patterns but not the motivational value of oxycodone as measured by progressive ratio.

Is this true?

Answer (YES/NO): NO